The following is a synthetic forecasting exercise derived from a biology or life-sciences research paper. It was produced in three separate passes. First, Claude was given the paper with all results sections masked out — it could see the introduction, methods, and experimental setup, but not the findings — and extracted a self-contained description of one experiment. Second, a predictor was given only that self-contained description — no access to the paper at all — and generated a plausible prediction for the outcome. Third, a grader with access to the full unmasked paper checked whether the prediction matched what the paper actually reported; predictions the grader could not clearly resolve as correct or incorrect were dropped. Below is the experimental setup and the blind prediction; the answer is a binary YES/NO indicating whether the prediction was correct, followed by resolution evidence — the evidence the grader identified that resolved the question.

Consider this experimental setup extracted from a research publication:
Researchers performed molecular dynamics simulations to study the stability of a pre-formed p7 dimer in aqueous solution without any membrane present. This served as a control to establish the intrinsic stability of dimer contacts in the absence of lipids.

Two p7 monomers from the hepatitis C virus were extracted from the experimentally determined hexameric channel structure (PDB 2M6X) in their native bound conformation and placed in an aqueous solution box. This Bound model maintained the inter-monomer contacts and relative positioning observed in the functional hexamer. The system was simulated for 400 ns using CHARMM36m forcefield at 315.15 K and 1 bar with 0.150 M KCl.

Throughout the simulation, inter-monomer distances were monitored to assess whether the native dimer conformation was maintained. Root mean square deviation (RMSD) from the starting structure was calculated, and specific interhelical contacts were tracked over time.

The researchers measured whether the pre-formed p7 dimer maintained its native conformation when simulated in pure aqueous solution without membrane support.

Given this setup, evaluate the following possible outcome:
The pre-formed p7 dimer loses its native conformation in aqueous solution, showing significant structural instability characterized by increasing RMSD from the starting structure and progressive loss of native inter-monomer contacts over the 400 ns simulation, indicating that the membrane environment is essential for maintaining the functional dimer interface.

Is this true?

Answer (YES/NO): NO